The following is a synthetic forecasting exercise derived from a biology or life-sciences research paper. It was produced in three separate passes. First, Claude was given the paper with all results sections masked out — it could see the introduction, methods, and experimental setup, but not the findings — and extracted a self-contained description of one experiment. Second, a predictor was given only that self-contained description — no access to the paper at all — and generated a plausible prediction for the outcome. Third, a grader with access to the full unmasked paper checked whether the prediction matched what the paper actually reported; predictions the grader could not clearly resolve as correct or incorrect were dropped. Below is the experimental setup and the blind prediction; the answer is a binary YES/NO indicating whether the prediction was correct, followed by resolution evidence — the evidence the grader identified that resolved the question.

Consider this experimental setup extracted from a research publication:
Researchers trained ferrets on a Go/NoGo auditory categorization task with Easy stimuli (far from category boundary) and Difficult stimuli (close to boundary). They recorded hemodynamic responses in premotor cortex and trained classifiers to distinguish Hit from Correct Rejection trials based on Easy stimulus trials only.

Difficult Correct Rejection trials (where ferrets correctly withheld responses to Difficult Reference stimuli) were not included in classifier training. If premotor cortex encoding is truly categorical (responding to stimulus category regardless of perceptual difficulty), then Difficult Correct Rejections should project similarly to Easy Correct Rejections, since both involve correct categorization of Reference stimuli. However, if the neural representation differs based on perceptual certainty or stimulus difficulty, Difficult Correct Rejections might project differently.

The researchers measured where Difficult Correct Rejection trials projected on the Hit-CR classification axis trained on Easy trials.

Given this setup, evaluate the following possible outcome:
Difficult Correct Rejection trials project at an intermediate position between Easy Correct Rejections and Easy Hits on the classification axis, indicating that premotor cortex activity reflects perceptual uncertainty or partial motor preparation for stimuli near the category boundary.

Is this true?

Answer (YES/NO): NO